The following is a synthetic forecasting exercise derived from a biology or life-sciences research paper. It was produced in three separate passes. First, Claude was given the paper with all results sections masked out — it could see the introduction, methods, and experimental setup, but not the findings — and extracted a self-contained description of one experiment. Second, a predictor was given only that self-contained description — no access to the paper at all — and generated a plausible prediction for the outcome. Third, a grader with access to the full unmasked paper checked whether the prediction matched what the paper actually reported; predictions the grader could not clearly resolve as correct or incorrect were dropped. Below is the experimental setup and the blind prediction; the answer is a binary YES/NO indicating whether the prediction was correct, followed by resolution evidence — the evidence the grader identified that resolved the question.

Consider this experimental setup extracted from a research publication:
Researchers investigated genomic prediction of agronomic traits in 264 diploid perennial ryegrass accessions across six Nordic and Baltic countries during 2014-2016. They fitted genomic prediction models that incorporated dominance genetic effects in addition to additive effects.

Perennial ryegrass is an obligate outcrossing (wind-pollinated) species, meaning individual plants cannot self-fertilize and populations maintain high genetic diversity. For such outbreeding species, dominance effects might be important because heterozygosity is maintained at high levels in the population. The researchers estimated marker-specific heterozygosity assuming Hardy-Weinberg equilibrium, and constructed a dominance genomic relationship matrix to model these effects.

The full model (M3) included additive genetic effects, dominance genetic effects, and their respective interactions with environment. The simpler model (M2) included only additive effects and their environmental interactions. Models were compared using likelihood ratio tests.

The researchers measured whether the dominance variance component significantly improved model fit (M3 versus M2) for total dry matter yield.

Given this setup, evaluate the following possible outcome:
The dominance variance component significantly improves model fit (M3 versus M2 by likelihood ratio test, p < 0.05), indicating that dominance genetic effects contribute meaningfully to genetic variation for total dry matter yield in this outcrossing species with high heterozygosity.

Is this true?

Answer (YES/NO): YES